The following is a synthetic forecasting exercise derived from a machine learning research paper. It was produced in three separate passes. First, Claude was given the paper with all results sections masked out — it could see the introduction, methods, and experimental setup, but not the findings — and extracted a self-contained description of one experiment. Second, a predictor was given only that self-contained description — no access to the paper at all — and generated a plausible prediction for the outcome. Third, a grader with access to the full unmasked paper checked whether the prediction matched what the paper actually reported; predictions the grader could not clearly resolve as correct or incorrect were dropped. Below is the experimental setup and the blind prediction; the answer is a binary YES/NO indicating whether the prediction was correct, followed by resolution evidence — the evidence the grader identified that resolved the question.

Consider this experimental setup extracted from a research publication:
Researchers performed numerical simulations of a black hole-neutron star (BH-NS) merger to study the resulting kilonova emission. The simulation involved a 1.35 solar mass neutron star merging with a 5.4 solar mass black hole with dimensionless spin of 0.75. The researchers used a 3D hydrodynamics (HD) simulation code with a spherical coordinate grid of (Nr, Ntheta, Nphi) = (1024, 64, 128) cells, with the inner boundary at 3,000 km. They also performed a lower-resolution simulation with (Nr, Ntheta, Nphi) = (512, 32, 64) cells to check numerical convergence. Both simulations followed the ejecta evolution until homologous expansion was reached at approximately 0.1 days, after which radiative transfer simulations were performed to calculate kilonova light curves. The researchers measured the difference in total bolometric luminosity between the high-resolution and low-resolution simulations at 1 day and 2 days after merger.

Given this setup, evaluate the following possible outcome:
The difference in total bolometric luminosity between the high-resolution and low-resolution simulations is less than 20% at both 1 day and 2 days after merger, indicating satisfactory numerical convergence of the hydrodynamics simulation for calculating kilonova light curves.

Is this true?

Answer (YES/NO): YES